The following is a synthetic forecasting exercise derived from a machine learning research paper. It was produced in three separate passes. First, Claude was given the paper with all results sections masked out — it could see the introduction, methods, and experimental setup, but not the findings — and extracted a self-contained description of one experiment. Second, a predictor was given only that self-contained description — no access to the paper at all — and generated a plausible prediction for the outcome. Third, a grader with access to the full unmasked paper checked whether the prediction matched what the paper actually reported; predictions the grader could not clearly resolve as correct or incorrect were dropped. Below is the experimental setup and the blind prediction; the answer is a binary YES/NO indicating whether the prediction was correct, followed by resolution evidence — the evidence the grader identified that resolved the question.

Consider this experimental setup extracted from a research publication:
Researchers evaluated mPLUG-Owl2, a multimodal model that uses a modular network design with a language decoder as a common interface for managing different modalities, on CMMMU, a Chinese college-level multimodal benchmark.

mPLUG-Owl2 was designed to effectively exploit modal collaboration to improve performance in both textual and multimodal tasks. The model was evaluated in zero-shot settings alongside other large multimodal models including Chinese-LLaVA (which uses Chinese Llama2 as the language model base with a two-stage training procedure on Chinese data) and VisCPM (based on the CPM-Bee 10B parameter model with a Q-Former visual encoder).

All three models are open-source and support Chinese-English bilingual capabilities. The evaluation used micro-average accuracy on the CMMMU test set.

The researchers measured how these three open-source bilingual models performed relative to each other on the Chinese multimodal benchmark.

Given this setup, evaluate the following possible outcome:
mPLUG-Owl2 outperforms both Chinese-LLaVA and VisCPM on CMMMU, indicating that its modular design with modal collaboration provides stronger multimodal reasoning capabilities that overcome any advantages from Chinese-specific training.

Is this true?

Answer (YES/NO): NO